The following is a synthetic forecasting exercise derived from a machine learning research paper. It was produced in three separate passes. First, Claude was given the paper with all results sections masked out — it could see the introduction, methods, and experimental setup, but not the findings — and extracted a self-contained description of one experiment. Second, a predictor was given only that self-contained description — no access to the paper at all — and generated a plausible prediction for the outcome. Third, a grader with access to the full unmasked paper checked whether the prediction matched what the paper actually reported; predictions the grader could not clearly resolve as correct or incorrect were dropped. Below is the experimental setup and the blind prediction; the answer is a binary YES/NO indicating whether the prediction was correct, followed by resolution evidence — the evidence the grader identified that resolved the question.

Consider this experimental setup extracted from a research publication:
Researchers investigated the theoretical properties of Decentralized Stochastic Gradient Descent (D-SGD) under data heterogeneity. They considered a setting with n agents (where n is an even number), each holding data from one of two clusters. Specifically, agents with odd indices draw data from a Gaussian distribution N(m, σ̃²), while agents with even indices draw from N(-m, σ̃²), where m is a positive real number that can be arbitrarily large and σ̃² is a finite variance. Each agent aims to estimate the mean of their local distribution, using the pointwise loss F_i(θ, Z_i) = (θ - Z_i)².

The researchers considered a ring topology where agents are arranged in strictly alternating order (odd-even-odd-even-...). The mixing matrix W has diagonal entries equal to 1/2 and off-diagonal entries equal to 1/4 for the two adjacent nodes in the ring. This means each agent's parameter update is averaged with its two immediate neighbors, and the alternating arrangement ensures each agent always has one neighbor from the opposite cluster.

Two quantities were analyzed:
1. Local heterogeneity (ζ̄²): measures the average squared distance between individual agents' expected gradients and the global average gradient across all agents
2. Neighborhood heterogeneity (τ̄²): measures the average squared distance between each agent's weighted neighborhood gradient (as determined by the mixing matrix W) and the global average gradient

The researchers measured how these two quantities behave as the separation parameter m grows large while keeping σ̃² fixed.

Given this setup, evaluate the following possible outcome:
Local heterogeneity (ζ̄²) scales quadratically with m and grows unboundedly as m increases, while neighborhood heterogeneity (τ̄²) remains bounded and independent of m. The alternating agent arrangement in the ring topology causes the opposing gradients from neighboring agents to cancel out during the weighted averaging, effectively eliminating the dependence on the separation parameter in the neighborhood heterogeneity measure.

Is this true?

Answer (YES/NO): YES